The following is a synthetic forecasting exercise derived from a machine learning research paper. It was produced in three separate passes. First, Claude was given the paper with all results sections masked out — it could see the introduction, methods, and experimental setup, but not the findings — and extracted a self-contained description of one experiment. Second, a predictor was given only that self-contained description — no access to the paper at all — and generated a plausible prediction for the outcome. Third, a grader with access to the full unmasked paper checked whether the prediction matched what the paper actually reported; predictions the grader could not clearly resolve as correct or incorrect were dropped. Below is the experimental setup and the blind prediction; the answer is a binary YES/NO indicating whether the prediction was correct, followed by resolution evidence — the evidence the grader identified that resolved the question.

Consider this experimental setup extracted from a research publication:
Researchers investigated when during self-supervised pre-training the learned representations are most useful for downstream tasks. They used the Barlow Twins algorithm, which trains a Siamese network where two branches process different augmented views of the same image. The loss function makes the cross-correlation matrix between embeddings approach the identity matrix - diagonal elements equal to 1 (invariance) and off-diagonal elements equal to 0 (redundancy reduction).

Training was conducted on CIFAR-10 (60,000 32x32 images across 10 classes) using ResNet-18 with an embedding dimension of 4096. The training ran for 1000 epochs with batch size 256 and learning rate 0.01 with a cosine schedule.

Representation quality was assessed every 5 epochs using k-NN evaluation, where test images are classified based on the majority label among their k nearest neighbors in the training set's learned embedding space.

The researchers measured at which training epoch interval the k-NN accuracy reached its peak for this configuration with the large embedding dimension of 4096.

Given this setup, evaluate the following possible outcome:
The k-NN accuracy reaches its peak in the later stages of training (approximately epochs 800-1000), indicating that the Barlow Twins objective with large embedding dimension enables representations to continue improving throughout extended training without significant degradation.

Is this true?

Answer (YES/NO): NO